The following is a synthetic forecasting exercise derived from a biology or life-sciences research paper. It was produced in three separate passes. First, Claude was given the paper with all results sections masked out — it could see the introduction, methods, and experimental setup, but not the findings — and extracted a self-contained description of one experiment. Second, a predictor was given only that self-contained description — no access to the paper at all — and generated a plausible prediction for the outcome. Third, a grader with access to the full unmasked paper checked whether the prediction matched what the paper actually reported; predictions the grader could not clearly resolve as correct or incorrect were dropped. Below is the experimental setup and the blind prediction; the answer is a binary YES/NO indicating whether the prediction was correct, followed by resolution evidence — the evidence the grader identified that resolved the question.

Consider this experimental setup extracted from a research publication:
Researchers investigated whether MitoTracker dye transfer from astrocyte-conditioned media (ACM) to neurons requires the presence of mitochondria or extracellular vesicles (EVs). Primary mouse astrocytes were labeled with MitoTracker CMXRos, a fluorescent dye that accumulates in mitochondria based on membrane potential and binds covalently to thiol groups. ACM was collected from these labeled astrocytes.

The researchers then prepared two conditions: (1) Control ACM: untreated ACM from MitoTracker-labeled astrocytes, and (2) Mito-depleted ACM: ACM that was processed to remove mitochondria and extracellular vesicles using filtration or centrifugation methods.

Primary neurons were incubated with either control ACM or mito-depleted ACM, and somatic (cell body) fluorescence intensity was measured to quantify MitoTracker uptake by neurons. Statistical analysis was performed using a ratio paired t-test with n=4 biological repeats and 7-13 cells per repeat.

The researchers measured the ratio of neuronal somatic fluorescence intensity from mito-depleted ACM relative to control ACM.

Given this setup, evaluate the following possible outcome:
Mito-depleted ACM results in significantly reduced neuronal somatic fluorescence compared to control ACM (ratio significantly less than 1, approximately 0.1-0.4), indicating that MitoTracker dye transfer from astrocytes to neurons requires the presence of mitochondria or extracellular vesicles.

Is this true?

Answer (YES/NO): NO